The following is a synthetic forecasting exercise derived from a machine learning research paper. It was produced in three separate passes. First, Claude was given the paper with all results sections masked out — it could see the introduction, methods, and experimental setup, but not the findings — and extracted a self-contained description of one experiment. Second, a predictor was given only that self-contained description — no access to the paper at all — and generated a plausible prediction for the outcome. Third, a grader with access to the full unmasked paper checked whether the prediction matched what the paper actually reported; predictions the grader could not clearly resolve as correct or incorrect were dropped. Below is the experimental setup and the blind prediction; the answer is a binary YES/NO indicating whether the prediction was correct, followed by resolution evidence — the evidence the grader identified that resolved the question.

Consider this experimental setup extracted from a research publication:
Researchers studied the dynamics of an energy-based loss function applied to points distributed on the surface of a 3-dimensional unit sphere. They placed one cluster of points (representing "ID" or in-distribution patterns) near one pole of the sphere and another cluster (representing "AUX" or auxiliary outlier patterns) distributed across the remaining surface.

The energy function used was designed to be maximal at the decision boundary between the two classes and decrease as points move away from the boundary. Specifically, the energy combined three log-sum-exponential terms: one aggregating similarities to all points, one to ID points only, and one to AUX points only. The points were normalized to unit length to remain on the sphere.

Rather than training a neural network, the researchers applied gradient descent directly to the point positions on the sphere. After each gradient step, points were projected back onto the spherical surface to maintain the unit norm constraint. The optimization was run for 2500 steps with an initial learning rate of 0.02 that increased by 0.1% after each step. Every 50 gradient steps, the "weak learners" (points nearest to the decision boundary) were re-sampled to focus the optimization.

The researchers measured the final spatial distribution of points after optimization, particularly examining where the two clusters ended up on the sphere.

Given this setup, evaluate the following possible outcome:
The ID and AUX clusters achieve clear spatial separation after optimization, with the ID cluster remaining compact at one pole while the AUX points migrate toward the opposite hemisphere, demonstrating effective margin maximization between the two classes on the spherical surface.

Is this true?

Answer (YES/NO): YES